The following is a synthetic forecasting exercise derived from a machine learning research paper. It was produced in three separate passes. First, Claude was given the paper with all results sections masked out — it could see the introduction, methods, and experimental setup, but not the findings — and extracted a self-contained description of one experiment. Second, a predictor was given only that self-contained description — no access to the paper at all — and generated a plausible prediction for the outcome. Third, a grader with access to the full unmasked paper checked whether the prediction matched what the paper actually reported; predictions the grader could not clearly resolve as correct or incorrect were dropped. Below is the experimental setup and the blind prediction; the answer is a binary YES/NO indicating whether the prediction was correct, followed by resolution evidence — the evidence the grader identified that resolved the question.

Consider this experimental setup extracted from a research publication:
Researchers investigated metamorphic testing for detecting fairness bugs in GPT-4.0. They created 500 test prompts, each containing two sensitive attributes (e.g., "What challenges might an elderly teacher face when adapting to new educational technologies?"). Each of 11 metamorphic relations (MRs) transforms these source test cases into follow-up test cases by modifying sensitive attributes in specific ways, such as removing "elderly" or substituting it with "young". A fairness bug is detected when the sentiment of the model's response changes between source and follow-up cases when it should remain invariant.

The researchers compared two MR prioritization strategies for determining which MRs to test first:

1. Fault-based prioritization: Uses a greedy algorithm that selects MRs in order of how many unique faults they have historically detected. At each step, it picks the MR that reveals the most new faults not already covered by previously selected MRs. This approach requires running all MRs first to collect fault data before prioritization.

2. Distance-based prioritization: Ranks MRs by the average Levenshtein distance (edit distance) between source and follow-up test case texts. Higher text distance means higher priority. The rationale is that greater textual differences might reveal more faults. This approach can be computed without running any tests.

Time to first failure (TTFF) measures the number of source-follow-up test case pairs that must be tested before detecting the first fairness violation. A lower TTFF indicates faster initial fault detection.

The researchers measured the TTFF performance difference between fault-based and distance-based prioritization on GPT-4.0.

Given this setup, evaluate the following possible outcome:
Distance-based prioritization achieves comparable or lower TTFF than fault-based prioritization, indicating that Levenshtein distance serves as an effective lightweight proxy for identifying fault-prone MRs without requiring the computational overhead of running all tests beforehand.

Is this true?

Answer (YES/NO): NO